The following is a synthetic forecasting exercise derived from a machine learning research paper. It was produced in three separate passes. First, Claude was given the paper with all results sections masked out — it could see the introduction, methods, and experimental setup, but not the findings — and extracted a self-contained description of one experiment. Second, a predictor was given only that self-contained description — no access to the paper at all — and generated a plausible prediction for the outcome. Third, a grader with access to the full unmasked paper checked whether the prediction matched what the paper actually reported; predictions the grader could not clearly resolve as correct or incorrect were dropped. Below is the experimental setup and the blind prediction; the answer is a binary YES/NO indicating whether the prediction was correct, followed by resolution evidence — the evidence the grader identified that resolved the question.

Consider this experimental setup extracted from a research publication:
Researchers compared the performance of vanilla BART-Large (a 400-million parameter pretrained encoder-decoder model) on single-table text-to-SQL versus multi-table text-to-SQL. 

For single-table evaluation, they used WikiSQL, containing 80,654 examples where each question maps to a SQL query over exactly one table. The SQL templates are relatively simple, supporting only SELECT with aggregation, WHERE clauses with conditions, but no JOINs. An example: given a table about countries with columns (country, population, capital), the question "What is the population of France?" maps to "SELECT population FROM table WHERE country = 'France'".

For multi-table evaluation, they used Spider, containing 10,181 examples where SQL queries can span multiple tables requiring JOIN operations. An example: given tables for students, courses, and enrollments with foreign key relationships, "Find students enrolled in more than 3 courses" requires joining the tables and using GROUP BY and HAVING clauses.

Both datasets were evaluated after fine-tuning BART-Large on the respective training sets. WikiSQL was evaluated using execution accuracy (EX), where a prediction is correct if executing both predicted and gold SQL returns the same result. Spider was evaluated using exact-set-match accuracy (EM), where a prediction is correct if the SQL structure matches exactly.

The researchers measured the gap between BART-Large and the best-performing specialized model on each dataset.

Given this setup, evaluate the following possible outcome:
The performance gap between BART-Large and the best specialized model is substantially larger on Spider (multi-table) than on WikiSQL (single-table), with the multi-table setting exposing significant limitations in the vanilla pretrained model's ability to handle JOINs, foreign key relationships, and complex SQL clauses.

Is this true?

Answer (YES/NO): YES